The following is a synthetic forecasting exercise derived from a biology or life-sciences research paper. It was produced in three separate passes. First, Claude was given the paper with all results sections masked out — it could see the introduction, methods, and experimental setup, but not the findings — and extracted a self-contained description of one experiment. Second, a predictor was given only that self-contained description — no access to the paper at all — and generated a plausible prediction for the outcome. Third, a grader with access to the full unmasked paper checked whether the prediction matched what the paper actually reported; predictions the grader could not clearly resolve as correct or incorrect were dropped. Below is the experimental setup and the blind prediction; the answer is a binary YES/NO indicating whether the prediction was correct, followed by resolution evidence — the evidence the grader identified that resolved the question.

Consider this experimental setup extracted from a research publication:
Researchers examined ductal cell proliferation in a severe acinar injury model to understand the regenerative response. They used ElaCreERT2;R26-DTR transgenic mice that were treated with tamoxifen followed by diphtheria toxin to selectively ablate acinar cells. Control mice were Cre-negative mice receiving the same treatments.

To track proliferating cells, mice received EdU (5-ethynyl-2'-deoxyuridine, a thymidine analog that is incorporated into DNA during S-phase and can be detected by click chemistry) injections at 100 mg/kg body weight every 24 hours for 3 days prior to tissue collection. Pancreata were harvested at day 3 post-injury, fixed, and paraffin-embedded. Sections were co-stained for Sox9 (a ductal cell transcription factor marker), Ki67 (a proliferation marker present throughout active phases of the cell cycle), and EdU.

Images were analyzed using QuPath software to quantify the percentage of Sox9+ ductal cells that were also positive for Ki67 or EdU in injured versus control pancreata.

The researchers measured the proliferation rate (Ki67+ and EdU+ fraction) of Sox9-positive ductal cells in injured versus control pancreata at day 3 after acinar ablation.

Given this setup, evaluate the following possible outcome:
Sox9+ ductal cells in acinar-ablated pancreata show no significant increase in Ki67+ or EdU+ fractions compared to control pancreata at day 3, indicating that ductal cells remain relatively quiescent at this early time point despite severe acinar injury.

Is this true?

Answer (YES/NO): YES